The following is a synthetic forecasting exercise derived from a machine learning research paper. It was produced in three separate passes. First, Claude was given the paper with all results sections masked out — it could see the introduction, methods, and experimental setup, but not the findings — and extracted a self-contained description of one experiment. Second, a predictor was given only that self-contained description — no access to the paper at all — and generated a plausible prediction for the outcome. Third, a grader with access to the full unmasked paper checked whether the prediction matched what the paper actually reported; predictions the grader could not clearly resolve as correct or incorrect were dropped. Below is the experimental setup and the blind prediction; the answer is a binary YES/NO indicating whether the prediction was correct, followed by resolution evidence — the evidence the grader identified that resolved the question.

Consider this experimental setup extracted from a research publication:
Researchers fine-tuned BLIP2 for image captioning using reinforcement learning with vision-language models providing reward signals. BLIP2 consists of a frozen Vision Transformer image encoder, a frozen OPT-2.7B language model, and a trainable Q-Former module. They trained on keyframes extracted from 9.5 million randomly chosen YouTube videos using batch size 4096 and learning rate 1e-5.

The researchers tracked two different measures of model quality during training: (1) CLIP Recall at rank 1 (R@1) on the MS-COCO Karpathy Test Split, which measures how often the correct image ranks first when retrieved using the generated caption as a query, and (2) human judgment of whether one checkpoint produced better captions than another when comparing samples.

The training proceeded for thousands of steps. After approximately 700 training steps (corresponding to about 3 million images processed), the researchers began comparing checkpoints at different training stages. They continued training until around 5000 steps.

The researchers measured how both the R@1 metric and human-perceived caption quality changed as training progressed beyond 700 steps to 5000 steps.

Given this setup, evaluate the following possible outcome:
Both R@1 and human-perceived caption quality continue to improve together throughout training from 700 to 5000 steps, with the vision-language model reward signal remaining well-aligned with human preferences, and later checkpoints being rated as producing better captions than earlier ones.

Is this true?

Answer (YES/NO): NO